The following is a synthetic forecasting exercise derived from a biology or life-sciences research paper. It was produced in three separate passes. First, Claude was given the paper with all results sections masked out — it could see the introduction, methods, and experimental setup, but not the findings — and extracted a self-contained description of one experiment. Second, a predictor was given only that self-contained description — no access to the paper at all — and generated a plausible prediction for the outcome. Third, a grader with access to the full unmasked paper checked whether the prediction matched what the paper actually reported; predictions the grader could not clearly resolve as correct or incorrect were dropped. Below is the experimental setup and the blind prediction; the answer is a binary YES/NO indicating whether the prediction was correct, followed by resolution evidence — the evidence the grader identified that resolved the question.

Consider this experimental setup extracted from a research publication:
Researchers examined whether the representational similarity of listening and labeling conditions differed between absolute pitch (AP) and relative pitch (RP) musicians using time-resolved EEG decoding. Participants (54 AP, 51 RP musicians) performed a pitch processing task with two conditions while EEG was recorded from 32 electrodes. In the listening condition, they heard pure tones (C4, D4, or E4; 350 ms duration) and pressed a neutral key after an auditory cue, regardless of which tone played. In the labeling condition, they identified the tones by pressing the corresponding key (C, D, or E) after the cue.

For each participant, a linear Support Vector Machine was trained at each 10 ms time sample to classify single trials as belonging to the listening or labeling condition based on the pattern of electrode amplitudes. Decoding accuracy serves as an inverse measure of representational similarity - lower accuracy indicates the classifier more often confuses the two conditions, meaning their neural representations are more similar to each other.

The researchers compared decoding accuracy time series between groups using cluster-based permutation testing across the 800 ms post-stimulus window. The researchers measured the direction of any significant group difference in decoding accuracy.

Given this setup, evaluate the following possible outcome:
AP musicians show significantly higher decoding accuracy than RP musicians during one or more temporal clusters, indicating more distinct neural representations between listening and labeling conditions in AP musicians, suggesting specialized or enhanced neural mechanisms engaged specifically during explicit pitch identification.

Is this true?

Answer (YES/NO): NO